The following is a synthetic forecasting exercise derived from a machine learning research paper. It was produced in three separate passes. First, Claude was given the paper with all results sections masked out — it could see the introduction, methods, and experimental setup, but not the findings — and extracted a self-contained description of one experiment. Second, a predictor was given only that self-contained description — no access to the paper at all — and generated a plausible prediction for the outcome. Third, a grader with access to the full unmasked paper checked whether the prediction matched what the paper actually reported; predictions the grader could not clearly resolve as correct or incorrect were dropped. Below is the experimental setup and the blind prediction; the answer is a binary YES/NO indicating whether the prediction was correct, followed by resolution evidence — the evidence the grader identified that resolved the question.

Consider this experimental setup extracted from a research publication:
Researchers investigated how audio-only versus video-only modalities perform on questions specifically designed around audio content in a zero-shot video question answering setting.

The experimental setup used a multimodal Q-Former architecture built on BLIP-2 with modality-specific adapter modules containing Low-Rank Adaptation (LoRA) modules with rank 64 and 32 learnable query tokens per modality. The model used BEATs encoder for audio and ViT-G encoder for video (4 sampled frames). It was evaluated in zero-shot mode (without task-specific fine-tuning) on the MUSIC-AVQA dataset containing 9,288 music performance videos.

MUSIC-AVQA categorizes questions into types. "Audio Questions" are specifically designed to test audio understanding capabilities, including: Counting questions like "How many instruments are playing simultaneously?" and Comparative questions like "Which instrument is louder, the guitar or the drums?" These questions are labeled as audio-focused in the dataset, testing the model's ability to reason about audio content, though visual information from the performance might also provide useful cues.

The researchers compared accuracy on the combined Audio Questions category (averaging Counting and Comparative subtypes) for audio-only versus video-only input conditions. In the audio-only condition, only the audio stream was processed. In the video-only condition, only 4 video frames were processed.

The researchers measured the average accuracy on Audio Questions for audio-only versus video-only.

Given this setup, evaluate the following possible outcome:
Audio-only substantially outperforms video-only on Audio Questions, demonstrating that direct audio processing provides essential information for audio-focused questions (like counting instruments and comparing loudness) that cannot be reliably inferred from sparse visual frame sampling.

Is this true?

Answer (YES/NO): NO